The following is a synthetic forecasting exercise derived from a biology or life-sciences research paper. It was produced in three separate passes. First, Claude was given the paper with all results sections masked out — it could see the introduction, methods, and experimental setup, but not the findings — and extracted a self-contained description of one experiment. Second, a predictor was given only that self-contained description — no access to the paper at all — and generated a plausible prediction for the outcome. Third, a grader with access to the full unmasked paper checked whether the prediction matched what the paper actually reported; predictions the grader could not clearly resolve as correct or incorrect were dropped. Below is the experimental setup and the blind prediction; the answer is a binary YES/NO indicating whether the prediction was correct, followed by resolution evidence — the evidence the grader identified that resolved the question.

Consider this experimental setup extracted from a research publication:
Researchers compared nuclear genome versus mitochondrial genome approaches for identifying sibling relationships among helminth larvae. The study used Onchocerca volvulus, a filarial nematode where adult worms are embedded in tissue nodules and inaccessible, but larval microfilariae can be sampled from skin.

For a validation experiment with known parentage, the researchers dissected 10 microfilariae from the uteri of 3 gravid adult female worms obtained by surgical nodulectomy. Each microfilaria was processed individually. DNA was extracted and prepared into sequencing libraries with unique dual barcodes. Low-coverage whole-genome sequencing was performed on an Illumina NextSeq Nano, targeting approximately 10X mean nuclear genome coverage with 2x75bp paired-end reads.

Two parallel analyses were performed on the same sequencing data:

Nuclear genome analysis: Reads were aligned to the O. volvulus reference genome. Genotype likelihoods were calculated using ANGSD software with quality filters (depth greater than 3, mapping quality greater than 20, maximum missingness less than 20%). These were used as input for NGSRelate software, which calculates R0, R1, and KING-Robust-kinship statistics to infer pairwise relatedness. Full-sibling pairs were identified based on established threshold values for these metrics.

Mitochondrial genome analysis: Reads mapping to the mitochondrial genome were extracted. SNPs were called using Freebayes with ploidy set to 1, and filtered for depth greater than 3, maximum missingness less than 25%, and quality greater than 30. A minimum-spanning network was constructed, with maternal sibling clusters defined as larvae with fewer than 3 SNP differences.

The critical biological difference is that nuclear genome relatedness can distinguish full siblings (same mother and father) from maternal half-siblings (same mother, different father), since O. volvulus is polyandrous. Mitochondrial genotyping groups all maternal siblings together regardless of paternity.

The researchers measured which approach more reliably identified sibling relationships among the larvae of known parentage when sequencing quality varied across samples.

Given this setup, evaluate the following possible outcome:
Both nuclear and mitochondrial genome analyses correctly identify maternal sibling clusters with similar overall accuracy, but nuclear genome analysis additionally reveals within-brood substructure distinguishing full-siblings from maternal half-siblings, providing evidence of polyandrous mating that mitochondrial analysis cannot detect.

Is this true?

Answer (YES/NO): NO